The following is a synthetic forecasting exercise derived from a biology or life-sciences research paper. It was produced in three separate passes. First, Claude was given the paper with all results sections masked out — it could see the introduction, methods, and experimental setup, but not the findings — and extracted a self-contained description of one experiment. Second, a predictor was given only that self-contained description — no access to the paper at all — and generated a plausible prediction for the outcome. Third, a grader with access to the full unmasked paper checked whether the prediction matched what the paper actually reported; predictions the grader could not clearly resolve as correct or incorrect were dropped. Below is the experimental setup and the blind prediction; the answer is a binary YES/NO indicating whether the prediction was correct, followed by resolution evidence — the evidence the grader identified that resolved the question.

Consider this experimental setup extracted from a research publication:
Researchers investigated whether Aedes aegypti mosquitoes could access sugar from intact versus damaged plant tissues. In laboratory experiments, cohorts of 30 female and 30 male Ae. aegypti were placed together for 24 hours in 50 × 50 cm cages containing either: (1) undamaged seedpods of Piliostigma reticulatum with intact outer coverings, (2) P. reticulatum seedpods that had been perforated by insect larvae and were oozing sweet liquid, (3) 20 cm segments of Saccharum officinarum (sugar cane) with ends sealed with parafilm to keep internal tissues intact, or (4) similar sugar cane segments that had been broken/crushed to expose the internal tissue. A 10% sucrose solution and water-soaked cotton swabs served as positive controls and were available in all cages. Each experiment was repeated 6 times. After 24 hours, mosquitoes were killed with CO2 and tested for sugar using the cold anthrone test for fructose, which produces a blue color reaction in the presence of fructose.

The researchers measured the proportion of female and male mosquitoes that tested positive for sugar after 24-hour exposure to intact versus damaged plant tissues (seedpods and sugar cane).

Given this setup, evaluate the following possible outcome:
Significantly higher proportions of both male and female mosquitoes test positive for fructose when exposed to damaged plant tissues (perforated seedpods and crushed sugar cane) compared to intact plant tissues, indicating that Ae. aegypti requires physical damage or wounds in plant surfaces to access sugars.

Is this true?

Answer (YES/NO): YES